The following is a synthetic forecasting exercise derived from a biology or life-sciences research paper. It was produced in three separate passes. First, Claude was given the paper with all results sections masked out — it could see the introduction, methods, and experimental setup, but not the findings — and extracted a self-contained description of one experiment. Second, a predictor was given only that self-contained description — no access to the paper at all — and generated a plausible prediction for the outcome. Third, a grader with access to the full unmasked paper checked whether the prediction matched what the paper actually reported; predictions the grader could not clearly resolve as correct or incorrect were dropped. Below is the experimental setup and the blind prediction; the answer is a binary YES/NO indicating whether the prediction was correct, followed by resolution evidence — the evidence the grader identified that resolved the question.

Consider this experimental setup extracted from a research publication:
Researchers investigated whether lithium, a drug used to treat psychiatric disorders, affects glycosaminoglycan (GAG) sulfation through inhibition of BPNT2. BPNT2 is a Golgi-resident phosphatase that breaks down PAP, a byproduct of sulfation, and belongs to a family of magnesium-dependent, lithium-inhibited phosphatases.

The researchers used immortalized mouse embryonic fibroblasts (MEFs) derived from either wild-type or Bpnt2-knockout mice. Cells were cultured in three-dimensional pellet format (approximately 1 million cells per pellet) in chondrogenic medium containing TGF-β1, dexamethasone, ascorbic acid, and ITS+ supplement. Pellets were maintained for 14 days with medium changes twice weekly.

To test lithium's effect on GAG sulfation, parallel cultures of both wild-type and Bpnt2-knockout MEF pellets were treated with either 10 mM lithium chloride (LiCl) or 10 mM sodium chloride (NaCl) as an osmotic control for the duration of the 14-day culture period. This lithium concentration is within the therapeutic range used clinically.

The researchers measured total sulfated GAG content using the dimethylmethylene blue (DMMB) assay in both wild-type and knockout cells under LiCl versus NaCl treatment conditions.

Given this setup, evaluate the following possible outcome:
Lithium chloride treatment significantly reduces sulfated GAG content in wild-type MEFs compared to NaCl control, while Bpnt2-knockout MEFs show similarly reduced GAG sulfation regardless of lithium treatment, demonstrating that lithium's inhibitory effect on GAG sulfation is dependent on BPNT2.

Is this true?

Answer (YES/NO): YES